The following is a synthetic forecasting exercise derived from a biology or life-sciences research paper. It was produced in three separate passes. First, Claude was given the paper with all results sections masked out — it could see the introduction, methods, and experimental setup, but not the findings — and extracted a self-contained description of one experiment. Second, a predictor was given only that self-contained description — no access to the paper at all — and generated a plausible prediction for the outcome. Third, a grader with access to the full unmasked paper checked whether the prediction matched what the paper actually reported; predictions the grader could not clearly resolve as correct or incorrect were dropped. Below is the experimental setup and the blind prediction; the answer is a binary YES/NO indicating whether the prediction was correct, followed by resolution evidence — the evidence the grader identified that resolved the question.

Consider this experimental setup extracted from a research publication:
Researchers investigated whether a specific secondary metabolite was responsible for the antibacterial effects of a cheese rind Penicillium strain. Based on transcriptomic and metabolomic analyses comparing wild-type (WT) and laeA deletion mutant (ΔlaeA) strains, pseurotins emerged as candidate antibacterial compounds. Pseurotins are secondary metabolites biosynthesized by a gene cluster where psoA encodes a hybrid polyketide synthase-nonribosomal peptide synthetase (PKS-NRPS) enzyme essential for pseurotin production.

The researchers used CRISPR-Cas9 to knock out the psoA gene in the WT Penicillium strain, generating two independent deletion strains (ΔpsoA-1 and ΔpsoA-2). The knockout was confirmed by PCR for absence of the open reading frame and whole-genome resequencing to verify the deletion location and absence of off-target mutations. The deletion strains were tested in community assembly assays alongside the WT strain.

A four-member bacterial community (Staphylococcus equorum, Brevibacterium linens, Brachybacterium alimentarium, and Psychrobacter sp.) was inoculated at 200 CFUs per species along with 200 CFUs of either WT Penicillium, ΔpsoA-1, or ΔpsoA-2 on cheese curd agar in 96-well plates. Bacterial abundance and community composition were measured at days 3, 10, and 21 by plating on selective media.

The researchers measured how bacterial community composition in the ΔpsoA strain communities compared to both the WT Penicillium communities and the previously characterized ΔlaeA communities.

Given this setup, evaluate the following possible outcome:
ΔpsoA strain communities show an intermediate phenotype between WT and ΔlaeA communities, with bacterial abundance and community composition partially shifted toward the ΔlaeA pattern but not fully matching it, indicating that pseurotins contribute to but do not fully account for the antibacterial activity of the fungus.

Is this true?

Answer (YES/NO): YES